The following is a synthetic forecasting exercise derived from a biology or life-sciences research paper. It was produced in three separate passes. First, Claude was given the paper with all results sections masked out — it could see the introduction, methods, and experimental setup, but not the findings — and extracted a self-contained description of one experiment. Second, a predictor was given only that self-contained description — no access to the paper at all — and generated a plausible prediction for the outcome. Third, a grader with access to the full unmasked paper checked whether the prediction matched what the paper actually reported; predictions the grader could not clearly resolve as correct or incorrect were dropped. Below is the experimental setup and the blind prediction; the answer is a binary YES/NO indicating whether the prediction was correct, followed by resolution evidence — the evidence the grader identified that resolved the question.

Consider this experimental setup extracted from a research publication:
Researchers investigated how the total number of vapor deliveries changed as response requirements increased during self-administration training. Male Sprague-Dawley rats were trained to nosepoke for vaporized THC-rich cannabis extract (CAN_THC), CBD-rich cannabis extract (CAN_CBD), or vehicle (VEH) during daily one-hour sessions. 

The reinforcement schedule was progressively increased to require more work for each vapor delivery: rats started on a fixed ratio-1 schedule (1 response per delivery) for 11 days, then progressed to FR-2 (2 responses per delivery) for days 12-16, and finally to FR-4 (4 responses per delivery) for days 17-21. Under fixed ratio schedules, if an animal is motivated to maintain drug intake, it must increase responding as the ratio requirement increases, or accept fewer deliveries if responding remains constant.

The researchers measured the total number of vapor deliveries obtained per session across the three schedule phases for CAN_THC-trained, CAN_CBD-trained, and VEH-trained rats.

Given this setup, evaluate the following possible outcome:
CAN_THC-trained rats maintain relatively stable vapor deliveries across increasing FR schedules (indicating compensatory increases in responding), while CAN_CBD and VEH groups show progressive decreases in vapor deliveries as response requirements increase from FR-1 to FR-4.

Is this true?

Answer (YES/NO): YES